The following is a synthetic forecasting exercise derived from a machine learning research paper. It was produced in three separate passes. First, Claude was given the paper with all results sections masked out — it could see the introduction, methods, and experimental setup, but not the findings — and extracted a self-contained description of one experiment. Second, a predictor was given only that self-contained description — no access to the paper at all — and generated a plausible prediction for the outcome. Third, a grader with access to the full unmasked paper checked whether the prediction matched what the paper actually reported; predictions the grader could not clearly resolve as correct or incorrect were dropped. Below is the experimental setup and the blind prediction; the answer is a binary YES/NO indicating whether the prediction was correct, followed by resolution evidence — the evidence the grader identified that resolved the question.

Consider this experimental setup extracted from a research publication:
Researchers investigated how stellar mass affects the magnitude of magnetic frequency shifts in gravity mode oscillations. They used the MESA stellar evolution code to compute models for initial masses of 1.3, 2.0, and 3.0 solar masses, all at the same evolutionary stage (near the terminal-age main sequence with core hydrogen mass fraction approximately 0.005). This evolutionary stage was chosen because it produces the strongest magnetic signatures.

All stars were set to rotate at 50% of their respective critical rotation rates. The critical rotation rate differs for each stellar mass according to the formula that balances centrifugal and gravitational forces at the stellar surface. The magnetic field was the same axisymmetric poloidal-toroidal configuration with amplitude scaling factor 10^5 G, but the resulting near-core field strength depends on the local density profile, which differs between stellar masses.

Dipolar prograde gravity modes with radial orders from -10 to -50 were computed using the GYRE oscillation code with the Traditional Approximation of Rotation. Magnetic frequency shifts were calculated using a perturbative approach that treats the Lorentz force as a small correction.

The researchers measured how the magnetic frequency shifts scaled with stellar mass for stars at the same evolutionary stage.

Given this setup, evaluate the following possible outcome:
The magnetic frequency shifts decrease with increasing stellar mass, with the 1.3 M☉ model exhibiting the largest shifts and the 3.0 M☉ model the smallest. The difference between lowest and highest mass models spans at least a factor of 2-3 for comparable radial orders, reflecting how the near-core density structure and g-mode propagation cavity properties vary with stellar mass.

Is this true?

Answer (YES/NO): NO